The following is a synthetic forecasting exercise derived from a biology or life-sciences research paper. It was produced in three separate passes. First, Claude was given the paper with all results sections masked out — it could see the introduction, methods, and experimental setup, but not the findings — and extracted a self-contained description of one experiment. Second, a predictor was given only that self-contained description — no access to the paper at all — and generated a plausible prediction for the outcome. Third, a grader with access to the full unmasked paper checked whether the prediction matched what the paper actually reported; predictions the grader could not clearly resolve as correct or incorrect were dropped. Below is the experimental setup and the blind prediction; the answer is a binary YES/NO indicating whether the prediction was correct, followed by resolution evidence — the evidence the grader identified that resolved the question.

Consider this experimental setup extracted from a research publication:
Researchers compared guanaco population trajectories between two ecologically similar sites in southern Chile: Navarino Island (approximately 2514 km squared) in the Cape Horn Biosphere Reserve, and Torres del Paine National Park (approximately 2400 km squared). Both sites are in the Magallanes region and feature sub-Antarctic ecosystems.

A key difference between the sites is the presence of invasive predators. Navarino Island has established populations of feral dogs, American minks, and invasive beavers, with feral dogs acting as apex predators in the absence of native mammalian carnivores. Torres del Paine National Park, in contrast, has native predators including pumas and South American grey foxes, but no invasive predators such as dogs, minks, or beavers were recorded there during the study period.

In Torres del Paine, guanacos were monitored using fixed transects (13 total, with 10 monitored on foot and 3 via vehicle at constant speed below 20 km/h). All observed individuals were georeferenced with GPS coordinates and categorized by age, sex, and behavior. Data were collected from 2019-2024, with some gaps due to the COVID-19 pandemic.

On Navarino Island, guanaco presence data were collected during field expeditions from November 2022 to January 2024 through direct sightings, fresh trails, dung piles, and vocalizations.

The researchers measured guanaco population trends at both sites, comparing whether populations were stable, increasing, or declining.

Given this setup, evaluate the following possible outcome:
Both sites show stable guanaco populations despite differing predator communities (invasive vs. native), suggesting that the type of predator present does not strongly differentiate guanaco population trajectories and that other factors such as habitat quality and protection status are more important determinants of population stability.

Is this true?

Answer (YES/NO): NO